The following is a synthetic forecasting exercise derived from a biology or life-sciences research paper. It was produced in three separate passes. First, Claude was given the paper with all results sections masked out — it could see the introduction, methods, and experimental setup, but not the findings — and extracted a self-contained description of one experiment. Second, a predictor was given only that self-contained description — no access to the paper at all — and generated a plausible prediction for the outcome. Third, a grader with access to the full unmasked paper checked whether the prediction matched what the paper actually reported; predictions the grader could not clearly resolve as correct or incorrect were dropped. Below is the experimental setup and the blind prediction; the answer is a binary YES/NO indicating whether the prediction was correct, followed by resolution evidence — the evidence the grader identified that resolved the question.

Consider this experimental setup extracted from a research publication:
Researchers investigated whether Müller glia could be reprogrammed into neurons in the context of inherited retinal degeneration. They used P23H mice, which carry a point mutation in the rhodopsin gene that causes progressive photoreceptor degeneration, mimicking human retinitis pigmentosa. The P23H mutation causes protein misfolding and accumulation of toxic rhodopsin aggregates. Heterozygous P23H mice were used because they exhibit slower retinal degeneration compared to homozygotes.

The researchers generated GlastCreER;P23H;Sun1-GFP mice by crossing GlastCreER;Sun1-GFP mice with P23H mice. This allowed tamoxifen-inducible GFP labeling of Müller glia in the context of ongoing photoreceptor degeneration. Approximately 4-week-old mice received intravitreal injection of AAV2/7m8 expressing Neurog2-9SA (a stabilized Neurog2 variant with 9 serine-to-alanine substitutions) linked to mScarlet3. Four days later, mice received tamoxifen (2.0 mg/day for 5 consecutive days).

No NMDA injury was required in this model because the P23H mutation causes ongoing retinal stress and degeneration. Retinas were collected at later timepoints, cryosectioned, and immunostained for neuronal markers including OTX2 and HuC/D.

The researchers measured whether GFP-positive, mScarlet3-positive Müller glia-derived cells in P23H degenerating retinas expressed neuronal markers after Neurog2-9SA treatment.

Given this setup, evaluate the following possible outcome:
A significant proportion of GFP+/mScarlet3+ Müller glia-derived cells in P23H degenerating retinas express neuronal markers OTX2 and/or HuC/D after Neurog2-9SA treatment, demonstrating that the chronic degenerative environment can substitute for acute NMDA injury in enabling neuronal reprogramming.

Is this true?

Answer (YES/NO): YES